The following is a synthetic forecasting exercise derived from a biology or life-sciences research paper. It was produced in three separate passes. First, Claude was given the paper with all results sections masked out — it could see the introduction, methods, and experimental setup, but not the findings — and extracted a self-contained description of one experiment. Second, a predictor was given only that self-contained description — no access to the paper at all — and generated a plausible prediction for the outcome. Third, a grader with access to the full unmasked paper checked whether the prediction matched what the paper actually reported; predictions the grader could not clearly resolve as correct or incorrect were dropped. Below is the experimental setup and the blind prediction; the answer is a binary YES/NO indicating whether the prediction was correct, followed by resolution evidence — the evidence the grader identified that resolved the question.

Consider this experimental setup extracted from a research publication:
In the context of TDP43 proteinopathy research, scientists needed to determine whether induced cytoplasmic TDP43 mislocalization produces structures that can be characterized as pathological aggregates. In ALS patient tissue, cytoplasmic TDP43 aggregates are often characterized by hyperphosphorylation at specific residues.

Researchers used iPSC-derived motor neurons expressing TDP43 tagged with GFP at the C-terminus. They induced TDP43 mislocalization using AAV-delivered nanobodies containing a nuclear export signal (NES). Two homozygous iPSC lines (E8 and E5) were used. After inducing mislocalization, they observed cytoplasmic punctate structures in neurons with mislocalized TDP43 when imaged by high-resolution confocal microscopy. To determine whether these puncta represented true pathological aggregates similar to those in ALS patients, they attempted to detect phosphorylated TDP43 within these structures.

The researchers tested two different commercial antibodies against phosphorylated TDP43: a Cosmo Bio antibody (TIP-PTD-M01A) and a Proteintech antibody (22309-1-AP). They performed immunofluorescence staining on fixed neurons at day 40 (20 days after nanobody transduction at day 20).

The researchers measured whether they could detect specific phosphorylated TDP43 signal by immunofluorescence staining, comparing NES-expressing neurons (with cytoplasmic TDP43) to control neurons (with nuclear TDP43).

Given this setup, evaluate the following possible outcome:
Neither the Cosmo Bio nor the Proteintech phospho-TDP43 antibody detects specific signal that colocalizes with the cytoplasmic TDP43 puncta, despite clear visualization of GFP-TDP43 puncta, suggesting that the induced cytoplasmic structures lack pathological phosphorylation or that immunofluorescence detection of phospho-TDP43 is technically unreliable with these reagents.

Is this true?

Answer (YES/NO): YES